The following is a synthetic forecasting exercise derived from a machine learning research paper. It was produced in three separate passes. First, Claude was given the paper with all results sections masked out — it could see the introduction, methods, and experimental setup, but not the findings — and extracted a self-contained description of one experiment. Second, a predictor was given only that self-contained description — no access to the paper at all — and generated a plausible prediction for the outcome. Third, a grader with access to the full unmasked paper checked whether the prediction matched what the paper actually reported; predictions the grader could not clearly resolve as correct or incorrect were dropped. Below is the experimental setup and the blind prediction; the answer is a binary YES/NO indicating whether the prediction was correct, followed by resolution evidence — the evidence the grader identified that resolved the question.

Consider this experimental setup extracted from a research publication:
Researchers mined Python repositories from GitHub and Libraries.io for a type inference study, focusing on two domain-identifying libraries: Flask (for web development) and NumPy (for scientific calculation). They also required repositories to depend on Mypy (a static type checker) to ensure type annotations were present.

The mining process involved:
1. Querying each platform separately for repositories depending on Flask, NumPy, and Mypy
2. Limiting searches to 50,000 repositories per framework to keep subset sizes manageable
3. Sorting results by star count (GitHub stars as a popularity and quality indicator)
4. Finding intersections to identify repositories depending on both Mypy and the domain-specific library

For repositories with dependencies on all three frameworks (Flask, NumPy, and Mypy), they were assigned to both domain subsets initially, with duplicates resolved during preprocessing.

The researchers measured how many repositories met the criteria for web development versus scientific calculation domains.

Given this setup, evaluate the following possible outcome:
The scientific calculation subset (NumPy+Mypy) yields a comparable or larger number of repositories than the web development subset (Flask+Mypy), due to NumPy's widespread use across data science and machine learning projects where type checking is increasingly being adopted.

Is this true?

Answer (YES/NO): YES